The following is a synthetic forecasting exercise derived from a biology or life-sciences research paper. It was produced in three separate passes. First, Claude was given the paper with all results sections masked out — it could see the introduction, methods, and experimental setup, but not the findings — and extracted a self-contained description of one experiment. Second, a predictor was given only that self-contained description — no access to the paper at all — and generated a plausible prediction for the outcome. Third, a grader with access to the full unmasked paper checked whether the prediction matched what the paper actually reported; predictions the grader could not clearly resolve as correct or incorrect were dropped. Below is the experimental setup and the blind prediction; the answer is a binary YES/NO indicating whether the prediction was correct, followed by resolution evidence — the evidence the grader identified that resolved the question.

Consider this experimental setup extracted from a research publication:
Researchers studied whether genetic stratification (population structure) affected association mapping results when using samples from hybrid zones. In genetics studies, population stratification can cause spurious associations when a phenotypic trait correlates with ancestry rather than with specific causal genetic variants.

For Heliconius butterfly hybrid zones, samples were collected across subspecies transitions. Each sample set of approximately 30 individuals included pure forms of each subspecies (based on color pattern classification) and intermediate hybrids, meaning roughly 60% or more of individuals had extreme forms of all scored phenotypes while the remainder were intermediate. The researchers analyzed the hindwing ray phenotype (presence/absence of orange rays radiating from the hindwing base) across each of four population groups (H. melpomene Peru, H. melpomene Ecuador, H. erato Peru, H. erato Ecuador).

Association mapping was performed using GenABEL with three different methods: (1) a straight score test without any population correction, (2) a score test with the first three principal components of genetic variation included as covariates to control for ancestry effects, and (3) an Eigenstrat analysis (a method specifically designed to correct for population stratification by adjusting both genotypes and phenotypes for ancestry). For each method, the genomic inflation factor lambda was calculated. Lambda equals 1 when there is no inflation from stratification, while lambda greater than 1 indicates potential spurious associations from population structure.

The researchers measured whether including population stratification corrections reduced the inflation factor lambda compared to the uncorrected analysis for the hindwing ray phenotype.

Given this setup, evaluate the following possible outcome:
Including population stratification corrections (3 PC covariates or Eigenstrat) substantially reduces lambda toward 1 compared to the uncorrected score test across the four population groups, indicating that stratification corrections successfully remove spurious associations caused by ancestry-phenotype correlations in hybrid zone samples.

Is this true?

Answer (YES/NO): NO